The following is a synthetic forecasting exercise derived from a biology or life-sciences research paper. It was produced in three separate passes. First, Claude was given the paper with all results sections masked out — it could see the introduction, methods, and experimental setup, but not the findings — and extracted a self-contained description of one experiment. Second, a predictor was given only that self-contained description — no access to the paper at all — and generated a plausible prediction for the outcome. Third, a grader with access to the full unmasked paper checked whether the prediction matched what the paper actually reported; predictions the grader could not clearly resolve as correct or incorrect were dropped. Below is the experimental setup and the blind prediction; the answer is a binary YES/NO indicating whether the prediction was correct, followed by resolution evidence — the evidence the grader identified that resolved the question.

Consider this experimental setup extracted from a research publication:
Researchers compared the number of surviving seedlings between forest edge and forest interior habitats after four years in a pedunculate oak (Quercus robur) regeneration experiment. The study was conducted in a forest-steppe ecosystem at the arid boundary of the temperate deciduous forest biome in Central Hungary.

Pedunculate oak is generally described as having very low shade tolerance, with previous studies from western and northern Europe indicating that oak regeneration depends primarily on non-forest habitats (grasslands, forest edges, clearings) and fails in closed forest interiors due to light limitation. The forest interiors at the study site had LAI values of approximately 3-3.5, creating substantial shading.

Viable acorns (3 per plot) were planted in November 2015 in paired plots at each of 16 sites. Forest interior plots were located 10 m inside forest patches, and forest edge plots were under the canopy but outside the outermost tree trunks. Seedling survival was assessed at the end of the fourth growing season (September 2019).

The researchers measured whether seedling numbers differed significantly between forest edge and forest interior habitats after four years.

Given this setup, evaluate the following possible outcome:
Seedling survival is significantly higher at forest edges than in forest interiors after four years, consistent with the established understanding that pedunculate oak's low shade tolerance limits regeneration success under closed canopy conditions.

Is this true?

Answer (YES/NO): NO